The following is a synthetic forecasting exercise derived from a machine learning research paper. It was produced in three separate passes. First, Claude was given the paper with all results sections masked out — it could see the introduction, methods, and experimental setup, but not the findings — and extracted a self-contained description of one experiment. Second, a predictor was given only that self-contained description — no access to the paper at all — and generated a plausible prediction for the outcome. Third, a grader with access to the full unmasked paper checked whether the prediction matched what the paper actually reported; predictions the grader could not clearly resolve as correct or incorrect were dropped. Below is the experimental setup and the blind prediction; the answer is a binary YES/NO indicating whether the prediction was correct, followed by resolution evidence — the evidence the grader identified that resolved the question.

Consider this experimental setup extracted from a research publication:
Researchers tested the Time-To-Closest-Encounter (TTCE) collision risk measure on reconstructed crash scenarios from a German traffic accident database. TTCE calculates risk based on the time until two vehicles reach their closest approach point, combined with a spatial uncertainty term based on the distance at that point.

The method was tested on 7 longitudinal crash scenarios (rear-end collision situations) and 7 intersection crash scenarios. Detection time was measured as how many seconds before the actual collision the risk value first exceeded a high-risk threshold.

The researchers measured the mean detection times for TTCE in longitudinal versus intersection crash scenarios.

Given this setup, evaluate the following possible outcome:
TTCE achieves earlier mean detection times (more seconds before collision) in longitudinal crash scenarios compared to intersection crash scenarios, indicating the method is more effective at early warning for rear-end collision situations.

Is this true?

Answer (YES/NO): YES